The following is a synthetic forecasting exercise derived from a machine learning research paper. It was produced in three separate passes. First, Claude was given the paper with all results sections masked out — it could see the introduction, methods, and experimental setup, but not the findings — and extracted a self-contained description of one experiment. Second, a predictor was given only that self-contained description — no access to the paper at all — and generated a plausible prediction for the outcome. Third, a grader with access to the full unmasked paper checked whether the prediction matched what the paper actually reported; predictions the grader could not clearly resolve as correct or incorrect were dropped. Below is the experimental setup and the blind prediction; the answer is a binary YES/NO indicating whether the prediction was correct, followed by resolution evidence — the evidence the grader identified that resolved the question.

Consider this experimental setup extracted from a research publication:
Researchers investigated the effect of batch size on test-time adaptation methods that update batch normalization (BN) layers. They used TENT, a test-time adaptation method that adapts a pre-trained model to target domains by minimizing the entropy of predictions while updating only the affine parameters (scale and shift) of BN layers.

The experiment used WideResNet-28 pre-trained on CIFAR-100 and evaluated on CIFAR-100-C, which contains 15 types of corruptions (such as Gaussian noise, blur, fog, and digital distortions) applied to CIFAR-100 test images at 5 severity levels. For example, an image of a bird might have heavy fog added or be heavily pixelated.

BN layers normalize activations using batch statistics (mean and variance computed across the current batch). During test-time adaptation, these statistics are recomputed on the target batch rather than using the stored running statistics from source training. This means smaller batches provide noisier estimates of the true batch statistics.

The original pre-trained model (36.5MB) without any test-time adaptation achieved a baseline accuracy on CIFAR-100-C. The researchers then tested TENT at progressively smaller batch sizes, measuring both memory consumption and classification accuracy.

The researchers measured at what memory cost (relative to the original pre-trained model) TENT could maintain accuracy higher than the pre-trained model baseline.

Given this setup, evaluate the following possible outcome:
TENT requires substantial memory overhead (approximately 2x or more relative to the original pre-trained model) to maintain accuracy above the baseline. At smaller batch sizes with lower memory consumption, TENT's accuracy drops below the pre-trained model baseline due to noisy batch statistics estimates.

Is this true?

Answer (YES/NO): NO